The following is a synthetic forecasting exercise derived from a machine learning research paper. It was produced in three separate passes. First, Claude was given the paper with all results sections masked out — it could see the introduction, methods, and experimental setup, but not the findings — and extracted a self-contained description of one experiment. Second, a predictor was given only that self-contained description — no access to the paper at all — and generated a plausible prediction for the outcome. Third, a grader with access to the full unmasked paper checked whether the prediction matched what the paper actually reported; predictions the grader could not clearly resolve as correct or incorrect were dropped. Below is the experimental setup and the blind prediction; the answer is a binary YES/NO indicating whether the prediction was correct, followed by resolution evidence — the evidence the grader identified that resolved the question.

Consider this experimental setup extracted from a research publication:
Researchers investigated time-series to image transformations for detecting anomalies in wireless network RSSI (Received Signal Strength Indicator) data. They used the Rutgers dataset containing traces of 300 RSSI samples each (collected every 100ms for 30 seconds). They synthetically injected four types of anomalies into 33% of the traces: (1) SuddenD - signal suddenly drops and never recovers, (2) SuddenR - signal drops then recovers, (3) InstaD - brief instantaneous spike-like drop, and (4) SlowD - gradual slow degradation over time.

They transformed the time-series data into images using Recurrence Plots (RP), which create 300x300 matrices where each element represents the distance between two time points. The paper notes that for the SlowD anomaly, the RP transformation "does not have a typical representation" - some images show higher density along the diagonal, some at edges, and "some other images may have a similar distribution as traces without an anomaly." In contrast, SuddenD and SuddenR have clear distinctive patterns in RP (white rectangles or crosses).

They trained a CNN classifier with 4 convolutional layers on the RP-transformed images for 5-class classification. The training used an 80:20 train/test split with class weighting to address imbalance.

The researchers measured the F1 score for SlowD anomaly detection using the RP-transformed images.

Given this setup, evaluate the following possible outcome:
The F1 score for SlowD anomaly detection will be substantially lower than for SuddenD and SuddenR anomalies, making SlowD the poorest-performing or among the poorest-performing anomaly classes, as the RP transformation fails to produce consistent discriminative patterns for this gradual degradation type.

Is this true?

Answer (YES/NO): NO